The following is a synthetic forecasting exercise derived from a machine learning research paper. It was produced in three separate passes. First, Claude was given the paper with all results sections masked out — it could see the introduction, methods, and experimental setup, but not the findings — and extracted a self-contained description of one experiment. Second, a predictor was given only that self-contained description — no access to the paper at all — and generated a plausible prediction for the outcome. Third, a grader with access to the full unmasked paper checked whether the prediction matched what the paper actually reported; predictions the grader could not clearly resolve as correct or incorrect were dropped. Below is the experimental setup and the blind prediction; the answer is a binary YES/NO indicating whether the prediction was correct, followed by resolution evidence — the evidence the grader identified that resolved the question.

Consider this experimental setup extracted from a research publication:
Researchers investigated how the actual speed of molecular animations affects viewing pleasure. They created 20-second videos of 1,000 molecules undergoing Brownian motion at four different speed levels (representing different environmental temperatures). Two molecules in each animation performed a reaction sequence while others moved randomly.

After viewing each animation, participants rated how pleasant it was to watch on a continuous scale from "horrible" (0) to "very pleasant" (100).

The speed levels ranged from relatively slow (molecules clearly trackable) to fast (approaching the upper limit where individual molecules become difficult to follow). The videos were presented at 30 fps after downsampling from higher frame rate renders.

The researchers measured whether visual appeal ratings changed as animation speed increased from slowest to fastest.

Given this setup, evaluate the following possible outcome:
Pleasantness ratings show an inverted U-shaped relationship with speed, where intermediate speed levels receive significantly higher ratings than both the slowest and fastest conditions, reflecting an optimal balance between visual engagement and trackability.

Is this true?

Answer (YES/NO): NO